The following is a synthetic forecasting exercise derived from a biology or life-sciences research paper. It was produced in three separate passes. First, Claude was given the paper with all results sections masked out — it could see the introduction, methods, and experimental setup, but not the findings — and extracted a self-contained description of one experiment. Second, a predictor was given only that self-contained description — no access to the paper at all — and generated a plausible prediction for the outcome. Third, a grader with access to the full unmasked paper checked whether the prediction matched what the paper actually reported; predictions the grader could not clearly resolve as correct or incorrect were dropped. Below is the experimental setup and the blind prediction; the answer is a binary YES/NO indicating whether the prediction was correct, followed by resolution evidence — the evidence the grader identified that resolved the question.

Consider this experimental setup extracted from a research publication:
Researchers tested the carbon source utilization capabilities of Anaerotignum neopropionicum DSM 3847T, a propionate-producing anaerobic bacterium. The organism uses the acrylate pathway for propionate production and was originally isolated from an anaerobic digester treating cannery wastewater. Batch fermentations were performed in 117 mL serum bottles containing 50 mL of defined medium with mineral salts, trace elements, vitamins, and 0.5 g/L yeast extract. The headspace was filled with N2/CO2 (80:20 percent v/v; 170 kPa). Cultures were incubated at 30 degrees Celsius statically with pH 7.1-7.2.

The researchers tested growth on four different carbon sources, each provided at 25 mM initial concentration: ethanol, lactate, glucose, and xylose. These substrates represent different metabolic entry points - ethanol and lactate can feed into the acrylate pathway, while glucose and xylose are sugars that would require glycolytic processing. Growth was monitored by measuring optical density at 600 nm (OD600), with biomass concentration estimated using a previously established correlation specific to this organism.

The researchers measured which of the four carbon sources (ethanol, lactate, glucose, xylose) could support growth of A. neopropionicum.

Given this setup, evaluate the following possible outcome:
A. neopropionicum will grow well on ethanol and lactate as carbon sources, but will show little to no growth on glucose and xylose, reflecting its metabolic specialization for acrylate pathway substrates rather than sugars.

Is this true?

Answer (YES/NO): NO